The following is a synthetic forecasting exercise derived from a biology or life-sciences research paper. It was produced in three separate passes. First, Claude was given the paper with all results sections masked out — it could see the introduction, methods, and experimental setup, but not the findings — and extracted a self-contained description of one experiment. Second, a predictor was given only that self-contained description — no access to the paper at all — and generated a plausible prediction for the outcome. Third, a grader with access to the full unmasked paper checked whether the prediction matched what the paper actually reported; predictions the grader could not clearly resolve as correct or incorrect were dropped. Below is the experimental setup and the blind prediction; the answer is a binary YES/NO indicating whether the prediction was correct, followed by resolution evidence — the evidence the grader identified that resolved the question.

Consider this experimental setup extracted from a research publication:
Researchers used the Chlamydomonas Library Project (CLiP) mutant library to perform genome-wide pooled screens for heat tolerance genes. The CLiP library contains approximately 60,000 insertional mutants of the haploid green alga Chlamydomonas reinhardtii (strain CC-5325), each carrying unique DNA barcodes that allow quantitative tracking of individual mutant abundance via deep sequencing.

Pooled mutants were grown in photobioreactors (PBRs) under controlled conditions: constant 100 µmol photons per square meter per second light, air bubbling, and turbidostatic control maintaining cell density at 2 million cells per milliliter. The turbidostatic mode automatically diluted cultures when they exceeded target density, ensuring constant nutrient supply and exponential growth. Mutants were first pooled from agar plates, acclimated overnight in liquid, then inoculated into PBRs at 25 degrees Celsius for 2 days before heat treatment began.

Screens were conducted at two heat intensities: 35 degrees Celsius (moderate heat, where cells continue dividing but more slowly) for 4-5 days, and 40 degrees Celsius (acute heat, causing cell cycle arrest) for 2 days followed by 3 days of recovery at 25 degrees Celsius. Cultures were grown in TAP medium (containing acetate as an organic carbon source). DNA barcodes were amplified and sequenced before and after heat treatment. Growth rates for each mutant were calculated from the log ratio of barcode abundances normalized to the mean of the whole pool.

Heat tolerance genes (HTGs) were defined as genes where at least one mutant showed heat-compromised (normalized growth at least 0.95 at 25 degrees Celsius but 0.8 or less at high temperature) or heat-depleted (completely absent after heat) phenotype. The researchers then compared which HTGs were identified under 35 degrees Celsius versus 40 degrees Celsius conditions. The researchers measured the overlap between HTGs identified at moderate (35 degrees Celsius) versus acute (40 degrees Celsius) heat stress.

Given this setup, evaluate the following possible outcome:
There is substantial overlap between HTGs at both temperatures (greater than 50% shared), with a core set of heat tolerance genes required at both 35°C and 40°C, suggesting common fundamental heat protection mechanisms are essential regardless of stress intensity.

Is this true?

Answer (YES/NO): NO